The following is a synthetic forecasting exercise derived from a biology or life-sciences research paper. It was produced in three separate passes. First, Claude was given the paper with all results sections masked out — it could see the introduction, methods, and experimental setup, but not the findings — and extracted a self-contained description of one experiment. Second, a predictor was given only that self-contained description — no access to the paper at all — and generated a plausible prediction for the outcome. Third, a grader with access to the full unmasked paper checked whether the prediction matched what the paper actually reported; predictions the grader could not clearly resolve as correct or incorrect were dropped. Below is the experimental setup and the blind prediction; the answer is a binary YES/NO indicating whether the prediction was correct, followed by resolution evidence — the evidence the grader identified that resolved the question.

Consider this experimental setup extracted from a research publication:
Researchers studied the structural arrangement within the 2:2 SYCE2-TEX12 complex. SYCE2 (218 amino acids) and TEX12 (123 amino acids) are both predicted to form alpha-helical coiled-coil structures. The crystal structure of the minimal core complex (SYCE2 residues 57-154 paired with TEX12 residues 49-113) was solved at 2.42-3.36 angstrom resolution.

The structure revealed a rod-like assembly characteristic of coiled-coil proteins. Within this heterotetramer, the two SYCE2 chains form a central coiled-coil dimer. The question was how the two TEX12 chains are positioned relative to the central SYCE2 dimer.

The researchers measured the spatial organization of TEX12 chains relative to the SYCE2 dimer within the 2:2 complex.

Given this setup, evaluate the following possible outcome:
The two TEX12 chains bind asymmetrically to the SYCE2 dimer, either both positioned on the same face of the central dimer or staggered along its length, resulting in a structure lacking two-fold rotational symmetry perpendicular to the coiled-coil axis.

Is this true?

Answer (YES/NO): NO